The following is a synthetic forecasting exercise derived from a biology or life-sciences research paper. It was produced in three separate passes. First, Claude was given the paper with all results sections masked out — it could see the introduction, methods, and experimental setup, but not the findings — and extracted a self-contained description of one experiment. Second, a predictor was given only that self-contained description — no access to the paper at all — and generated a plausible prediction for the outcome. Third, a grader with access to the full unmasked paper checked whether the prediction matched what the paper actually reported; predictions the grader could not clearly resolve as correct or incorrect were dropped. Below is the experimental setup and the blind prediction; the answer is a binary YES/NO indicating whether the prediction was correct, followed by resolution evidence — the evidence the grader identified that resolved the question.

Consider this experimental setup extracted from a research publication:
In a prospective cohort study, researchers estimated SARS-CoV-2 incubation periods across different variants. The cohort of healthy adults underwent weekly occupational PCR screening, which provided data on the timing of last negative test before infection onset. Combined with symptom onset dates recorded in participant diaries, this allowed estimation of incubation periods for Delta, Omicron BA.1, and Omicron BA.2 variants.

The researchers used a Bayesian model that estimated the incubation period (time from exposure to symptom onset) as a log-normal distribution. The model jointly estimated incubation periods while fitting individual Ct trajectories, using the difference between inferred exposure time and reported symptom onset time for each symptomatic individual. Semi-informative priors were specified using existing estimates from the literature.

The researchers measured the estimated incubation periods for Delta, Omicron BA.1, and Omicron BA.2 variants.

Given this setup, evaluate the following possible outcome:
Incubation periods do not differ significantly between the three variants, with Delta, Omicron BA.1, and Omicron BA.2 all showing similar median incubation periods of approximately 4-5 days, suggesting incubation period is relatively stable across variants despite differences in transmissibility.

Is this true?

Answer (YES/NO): NO